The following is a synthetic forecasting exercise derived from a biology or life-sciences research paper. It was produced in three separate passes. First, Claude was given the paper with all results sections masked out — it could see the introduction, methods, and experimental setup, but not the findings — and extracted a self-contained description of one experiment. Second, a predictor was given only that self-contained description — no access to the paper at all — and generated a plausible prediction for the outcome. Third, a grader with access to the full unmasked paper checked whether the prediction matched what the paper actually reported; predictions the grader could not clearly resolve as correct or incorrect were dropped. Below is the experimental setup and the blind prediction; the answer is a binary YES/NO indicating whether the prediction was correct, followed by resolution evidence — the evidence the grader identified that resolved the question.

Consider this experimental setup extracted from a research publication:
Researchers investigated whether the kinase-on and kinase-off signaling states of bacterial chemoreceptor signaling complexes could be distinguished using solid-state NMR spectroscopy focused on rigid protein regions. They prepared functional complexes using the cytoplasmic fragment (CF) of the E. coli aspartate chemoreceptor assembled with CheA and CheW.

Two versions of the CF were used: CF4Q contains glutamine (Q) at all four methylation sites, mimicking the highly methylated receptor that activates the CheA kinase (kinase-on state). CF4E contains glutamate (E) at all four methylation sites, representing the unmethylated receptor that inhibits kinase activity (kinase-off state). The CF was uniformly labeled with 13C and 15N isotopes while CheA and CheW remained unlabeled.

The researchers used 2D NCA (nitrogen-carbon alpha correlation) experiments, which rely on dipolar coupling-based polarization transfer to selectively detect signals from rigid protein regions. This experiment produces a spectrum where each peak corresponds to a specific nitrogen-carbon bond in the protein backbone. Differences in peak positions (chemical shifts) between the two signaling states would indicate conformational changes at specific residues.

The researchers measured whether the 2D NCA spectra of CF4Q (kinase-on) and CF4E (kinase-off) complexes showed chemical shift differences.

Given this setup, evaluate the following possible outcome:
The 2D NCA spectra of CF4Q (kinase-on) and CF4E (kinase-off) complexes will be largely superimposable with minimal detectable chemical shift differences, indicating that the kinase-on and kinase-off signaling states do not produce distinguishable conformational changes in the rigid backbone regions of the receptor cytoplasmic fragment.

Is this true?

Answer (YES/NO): NO